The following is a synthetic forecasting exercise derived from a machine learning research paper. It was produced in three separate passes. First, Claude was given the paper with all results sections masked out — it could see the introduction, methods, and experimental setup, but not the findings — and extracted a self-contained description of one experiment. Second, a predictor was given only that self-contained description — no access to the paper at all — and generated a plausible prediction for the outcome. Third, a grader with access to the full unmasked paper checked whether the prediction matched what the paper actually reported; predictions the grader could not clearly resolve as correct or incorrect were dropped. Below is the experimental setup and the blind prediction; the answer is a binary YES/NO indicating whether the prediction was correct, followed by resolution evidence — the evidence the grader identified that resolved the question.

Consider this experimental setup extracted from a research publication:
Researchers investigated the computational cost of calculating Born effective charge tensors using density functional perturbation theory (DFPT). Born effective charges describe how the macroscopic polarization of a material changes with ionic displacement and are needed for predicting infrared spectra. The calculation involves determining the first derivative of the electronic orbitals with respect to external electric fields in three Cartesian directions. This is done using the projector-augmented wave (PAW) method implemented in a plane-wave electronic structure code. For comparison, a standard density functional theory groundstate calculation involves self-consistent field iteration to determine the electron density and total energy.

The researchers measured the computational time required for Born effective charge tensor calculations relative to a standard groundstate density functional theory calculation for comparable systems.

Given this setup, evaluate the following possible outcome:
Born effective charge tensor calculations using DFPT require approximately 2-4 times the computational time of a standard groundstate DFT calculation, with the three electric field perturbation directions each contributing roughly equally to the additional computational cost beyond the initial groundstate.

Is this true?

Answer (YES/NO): YES